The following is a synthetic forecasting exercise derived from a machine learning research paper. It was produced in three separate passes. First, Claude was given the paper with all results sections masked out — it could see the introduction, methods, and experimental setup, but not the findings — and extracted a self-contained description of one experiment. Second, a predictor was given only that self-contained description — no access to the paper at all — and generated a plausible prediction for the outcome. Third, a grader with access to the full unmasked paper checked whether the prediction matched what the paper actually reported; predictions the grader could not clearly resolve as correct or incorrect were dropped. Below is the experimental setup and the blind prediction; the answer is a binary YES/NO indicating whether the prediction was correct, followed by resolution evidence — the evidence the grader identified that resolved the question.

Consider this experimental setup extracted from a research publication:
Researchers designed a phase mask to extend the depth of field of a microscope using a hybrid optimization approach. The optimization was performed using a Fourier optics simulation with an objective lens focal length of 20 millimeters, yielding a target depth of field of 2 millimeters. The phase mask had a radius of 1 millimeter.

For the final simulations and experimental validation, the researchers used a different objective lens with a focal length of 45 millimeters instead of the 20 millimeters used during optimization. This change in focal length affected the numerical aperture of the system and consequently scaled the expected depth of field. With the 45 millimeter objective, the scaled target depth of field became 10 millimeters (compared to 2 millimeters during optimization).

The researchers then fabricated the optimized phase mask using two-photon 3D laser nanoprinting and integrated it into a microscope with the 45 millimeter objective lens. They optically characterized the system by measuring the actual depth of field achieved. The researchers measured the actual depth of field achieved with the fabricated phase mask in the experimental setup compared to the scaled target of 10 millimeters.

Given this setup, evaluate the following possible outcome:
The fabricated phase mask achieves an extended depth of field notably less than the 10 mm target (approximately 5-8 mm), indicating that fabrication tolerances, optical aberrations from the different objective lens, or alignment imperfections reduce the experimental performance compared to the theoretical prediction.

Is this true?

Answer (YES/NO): NO